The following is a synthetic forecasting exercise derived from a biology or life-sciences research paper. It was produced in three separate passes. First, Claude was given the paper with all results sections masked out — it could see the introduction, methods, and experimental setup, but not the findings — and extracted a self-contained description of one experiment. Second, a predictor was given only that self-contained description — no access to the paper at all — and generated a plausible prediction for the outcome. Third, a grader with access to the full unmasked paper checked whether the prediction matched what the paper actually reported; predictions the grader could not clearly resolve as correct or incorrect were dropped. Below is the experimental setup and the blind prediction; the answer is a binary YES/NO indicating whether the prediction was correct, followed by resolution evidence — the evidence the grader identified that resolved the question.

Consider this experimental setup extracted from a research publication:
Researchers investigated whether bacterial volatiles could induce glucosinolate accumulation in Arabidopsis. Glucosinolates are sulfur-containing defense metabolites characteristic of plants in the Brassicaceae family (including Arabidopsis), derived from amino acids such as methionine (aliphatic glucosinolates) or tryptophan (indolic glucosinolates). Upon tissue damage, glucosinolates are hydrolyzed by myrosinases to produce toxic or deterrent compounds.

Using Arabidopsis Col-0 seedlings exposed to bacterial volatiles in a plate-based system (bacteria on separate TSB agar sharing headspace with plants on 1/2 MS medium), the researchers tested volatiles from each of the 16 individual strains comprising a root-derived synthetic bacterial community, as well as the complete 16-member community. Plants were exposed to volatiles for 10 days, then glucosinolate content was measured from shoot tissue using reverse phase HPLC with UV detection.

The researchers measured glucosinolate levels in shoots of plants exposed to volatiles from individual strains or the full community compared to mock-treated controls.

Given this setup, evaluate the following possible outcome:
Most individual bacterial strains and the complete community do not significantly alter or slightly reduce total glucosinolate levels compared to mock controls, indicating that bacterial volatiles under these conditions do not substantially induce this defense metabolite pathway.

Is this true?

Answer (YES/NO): YES